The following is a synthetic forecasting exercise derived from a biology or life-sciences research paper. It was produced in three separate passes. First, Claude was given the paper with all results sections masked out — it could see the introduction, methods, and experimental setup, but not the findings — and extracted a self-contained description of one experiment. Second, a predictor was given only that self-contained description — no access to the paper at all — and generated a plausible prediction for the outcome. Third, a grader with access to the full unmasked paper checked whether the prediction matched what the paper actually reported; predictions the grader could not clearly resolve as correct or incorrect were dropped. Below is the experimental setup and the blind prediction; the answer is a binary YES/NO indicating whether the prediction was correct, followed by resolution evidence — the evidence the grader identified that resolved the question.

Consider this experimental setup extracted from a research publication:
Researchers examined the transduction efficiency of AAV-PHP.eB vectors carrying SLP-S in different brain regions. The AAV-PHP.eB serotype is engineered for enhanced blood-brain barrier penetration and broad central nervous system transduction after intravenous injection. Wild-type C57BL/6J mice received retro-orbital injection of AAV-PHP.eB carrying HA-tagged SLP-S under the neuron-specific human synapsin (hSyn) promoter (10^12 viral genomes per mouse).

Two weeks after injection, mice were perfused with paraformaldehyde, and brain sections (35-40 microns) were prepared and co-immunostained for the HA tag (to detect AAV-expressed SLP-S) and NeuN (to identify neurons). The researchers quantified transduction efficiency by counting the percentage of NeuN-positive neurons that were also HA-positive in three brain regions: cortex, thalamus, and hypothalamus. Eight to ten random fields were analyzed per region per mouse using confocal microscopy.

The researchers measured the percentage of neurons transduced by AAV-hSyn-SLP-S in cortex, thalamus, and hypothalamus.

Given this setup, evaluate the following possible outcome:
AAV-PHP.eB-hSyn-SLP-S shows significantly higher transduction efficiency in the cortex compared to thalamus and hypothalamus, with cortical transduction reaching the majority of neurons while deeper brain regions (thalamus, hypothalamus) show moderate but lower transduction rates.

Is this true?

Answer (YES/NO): NO